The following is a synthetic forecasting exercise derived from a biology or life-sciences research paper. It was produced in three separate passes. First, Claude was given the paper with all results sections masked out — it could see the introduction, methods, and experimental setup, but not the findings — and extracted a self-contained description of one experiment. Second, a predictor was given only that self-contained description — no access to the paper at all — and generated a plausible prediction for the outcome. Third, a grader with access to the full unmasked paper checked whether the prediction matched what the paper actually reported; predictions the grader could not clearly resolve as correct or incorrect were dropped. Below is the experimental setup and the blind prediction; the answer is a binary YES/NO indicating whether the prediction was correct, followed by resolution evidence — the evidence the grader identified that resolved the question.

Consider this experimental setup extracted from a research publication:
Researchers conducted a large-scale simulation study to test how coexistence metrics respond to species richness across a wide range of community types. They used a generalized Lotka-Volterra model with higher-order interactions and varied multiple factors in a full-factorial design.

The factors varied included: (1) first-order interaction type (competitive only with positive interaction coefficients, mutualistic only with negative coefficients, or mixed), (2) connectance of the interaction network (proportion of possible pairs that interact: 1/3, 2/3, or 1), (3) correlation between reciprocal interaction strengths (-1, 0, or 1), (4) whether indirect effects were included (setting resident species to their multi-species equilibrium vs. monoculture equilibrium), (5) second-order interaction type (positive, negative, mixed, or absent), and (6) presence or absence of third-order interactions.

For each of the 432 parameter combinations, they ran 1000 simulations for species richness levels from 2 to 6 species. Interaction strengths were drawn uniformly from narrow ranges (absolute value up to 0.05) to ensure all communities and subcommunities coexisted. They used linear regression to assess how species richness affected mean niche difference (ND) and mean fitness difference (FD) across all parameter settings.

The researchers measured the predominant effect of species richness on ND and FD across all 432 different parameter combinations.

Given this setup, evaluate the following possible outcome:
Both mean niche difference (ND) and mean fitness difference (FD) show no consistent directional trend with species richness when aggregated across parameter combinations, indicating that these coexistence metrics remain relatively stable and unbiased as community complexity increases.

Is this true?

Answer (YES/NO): NO